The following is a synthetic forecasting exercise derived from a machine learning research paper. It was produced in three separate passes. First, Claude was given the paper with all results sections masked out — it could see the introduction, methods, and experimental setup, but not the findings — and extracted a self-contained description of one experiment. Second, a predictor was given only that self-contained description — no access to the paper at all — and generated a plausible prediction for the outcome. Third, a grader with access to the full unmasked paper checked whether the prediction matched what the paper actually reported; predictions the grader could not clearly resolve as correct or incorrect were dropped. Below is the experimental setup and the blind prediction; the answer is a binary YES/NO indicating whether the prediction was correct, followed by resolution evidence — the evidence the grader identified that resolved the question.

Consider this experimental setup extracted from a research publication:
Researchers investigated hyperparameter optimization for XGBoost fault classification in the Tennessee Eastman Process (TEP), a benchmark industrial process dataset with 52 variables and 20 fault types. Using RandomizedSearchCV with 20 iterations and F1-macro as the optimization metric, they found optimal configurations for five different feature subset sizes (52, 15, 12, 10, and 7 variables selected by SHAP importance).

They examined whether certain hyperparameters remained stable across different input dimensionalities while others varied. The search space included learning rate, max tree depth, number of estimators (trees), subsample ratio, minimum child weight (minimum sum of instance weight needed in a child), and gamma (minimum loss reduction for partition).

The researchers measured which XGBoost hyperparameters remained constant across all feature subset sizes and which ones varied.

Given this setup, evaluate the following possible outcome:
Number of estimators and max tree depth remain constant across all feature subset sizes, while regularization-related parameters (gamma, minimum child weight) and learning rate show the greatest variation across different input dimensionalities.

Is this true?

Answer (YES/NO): NO